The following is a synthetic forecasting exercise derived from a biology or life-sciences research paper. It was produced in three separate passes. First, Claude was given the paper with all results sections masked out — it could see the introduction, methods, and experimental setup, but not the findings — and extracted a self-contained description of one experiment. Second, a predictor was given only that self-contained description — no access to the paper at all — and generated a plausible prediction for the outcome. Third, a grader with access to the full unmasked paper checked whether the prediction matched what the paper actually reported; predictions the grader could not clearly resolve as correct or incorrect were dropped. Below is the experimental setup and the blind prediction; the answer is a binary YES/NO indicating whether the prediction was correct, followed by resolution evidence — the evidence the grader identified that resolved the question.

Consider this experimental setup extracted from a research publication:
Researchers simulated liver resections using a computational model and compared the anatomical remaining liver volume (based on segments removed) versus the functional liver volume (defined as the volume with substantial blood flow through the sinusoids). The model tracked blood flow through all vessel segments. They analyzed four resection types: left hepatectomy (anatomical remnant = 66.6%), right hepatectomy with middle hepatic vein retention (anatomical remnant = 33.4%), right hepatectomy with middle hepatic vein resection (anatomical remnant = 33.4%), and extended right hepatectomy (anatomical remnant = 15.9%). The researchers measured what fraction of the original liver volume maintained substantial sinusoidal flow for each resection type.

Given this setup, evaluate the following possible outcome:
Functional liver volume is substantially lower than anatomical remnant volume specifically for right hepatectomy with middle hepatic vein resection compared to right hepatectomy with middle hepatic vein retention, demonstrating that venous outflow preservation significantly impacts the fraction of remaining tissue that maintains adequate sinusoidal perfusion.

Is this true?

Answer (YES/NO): YES